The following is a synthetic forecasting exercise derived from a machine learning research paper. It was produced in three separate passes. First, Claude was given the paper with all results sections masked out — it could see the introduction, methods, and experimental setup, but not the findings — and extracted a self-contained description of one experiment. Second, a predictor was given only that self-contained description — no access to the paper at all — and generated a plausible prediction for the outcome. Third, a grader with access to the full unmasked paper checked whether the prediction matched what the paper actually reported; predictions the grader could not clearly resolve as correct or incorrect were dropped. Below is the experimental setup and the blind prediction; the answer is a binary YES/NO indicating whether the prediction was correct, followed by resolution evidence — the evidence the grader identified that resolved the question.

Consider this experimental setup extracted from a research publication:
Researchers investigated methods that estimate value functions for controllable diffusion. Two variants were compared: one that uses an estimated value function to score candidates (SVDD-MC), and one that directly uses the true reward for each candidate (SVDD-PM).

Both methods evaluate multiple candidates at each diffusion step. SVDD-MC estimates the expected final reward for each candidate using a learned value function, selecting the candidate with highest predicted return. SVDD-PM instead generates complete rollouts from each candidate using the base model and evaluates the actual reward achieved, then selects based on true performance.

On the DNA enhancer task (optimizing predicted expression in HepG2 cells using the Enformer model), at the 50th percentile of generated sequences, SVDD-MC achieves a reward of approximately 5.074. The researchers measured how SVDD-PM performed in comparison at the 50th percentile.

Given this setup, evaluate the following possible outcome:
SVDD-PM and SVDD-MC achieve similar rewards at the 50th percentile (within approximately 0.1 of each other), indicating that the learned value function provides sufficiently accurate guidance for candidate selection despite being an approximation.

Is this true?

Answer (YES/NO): NO